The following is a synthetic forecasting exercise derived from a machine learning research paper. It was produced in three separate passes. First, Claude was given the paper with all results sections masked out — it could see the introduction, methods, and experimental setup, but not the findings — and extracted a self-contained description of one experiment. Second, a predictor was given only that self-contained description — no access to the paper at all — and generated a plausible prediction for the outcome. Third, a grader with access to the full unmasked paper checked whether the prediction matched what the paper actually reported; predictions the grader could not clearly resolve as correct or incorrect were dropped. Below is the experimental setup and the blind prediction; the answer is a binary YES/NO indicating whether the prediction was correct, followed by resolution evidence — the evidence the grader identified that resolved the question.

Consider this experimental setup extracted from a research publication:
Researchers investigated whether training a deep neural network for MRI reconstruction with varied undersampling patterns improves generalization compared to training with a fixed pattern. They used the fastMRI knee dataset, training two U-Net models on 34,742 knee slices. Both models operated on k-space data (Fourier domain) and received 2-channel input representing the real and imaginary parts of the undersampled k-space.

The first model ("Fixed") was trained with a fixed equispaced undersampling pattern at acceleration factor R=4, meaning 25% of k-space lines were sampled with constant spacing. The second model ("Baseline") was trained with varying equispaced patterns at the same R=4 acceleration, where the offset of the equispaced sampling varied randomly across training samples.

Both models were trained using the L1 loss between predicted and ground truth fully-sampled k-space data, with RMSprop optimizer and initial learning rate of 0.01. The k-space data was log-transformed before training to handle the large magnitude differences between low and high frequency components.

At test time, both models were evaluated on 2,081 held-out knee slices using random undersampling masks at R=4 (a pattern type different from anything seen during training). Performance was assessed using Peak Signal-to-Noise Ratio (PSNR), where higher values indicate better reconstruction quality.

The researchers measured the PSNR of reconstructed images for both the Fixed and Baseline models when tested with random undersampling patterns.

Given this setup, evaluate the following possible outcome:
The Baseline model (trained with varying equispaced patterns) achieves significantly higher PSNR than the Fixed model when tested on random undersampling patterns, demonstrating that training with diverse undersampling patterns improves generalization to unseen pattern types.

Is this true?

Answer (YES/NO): YES